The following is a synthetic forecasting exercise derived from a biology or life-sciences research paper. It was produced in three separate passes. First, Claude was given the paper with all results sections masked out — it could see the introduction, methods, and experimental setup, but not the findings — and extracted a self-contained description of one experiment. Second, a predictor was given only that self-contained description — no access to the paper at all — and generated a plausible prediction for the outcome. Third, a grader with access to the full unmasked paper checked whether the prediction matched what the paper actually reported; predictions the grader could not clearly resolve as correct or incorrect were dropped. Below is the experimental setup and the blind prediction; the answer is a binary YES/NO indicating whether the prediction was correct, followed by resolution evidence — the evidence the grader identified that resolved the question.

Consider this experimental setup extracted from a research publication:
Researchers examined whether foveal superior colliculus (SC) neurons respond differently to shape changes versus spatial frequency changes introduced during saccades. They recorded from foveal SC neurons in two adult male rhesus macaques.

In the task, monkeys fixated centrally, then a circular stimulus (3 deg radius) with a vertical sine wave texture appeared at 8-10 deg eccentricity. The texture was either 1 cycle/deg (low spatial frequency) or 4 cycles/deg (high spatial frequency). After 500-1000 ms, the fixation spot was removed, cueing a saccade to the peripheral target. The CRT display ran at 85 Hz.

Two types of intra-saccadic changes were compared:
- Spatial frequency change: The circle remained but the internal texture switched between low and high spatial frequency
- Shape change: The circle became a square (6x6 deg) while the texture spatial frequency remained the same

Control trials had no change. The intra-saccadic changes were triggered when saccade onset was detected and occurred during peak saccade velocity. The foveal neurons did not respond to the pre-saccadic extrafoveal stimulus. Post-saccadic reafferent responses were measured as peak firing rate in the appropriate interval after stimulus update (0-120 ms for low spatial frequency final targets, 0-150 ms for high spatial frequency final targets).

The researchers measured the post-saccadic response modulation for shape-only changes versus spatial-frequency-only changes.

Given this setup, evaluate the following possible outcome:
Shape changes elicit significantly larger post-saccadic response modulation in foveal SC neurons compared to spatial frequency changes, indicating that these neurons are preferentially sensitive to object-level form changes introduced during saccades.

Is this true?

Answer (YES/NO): NO